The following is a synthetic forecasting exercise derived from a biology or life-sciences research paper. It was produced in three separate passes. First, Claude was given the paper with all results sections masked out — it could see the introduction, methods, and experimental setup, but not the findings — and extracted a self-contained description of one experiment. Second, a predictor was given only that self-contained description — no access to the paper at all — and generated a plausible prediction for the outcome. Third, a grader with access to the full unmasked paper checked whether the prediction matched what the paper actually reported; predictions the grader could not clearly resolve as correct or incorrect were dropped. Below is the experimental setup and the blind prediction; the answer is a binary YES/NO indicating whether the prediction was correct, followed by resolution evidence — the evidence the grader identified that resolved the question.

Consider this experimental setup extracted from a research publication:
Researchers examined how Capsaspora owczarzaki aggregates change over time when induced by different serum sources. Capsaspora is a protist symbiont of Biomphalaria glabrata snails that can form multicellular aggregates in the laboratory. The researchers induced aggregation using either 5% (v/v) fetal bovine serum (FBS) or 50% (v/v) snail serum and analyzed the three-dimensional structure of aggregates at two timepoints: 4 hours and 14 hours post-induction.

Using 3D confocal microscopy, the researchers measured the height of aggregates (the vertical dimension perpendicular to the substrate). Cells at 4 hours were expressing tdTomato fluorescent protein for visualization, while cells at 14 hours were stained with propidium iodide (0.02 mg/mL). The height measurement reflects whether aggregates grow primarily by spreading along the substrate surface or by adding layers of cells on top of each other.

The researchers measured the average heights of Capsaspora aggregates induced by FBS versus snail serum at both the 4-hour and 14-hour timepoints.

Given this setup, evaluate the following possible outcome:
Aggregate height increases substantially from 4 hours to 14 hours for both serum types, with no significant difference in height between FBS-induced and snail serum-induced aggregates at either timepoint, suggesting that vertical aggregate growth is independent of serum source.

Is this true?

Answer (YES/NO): NO